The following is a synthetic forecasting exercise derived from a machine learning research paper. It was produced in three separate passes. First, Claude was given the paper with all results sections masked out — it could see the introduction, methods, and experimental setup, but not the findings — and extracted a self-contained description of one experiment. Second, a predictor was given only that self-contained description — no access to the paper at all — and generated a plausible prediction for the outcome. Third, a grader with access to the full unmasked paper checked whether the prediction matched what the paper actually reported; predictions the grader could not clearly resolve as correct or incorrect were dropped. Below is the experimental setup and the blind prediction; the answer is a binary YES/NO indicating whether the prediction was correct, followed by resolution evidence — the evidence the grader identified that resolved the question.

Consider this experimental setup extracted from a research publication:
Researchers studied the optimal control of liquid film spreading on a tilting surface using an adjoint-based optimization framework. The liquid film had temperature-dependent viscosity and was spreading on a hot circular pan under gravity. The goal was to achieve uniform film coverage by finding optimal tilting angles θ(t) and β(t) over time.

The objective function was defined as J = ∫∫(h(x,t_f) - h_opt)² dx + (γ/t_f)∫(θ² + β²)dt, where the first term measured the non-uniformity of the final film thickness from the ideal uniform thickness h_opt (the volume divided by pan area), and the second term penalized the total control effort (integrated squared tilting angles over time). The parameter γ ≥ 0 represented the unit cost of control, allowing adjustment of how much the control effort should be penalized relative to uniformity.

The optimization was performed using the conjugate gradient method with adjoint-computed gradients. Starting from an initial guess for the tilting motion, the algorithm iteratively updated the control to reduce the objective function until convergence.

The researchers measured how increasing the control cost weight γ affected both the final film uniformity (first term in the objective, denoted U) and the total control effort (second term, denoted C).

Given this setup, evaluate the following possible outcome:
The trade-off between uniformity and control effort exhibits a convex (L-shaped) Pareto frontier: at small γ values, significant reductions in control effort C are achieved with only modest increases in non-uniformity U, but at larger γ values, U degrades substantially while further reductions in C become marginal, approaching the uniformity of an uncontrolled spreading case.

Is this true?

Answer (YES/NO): YES